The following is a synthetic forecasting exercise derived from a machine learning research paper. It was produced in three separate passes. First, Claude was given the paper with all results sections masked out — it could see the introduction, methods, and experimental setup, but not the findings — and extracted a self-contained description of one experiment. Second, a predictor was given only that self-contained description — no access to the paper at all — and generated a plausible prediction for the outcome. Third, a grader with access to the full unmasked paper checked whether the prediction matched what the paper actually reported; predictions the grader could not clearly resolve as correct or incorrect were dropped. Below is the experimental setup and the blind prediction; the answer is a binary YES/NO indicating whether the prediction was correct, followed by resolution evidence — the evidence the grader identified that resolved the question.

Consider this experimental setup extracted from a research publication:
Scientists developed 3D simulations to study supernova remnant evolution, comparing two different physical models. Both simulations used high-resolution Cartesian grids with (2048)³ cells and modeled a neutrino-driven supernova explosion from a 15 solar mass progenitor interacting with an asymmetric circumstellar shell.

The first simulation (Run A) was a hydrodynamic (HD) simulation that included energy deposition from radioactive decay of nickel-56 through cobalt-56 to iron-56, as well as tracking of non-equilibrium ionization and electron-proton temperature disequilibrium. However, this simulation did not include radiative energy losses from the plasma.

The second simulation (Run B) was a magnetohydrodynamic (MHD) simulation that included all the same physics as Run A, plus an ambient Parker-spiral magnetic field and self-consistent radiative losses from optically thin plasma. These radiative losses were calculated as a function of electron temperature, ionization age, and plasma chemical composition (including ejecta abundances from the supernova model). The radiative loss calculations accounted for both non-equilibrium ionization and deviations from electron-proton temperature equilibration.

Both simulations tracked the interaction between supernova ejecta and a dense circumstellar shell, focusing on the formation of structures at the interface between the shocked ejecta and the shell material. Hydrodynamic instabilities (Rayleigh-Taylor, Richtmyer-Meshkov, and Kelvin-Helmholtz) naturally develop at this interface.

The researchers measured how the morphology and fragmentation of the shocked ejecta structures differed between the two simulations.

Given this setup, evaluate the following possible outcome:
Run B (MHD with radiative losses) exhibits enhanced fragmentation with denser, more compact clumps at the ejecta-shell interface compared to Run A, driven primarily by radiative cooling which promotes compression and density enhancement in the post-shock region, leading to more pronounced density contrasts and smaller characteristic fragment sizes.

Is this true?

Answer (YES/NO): YES